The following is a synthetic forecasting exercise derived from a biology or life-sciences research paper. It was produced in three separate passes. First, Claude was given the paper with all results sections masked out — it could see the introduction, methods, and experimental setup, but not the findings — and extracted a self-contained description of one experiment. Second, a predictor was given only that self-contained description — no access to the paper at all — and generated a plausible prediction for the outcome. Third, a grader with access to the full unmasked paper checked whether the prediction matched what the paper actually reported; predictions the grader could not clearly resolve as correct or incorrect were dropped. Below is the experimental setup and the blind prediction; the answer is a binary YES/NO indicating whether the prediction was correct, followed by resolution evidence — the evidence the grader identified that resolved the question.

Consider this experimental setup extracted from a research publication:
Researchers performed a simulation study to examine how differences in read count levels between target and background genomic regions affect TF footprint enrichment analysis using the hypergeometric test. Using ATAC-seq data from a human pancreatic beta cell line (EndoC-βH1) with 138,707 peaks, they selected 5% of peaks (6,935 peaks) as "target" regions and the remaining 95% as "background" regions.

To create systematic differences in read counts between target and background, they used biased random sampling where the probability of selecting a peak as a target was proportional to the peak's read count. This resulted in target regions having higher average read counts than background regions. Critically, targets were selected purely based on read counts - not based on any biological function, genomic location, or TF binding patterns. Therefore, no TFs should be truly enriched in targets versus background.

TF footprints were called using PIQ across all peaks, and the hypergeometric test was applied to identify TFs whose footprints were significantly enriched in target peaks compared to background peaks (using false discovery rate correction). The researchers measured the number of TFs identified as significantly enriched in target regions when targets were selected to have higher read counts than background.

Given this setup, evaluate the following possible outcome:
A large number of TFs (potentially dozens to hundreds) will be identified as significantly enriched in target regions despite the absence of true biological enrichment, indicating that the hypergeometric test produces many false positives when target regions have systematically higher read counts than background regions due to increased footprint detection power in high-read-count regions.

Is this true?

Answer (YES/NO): YES